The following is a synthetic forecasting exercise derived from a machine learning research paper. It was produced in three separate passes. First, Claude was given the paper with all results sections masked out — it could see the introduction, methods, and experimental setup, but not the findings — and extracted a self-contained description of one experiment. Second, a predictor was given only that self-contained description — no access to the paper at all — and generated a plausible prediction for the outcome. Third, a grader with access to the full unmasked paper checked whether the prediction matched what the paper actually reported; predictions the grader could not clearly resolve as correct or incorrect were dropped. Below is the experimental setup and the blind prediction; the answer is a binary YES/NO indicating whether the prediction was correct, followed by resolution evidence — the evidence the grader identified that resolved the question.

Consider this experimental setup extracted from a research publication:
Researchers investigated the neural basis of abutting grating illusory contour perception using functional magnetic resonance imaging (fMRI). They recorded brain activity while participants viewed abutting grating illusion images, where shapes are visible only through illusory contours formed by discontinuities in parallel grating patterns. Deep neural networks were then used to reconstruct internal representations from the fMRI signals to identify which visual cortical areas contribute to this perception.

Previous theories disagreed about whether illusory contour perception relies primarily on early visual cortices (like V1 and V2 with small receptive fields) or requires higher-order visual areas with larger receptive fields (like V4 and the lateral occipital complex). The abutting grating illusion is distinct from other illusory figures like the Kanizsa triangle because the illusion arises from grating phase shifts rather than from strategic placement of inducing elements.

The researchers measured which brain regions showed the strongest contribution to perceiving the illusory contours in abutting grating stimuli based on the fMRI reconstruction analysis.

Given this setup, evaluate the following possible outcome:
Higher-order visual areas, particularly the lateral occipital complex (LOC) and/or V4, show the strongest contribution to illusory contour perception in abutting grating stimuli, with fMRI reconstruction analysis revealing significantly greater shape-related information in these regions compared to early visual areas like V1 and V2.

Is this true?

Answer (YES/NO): NO